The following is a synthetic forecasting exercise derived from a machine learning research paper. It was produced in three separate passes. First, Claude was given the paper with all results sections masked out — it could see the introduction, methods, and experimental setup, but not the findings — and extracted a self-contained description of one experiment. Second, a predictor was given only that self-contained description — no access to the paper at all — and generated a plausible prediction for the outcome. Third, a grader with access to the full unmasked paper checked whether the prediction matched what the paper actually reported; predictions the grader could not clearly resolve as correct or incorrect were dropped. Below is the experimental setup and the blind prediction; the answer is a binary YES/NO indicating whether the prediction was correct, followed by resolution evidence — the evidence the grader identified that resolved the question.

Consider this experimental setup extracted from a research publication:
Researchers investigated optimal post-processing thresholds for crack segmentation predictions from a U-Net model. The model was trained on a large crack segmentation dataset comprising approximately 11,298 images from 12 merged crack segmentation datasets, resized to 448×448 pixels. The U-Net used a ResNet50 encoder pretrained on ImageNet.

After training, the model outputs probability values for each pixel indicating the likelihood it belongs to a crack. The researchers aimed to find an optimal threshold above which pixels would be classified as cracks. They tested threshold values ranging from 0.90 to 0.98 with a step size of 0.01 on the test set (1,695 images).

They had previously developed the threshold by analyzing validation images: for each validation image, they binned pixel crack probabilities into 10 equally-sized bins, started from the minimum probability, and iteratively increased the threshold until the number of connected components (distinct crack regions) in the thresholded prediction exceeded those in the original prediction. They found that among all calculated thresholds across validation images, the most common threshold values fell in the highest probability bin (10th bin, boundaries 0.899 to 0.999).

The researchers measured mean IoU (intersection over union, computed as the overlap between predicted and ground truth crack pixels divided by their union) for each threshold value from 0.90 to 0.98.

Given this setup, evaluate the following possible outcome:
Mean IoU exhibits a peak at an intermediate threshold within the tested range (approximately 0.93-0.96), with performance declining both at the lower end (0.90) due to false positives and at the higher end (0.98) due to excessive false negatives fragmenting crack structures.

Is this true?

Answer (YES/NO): YES